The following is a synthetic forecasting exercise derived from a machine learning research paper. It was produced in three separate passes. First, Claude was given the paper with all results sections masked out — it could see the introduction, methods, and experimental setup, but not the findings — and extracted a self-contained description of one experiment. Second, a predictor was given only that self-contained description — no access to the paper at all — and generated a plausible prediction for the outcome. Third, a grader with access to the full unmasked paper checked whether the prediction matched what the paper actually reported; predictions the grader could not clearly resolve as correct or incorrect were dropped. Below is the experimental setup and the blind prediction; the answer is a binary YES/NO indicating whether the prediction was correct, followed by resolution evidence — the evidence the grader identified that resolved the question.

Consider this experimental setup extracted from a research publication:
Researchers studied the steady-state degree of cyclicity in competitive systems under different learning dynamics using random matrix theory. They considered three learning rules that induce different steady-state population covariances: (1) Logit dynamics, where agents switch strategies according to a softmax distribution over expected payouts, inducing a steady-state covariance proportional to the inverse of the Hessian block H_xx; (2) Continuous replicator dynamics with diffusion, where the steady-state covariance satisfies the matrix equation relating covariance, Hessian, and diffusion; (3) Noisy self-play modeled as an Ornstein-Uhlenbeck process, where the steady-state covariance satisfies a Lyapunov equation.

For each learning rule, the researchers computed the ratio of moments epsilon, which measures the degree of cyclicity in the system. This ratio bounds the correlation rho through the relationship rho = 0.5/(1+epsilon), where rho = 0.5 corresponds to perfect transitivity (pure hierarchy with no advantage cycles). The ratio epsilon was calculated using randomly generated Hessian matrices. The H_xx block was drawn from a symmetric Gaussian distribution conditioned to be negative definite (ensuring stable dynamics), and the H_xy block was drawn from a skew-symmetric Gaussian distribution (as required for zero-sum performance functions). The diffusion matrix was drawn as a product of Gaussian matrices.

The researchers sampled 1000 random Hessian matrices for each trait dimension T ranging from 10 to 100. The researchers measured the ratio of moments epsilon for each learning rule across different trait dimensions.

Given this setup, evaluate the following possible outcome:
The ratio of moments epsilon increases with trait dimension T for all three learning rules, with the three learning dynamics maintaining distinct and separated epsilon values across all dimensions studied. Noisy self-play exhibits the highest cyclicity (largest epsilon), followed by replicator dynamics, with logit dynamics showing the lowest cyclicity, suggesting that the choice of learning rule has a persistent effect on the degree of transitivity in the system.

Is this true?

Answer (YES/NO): NO